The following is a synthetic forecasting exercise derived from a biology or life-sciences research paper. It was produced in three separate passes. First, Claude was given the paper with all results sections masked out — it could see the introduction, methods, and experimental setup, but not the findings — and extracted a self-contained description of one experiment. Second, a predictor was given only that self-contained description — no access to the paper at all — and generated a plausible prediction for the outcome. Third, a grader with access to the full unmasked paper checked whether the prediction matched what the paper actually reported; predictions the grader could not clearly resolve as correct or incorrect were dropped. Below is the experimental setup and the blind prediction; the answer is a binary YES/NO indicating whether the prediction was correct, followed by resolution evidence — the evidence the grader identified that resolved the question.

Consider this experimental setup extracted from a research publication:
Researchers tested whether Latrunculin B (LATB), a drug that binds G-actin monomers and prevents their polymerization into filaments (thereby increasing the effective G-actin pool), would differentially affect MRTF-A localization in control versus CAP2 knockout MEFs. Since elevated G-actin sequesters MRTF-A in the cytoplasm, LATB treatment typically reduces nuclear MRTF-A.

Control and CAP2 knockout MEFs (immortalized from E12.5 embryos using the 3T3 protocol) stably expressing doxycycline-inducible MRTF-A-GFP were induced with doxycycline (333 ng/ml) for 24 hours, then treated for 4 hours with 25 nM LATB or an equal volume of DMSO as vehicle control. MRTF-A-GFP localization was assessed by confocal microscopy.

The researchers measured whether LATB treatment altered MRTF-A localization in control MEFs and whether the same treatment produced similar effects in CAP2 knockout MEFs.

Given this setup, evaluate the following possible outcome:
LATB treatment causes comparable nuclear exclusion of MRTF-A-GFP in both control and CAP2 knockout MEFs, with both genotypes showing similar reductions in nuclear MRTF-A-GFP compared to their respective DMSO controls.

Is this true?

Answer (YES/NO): NO